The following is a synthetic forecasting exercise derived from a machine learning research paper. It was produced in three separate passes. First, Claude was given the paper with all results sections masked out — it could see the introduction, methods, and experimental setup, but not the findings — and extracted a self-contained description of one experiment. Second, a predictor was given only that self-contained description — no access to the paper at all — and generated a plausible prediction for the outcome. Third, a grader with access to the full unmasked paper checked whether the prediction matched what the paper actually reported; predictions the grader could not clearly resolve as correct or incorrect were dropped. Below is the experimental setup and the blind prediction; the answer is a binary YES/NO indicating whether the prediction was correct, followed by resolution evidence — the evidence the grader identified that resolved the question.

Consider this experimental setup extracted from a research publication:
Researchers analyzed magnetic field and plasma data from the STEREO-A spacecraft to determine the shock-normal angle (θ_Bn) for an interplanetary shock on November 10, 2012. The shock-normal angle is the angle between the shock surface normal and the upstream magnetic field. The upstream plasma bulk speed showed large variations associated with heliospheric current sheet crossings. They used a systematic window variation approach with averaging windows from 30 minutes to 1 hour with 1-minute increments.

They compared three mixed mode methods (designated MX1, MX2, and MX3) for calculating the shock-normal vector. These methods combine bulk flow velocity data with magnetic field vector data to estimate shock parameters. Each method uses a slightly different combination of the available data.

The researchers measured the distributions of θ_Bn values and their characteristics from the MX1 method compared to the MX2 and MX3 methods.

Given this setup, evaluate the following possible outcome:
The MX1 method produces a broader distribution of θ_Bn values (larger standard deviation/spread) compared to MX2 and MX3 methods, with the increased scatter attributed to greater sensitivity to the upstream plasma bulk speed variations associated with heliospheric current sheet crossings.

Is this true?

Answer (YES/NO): NO